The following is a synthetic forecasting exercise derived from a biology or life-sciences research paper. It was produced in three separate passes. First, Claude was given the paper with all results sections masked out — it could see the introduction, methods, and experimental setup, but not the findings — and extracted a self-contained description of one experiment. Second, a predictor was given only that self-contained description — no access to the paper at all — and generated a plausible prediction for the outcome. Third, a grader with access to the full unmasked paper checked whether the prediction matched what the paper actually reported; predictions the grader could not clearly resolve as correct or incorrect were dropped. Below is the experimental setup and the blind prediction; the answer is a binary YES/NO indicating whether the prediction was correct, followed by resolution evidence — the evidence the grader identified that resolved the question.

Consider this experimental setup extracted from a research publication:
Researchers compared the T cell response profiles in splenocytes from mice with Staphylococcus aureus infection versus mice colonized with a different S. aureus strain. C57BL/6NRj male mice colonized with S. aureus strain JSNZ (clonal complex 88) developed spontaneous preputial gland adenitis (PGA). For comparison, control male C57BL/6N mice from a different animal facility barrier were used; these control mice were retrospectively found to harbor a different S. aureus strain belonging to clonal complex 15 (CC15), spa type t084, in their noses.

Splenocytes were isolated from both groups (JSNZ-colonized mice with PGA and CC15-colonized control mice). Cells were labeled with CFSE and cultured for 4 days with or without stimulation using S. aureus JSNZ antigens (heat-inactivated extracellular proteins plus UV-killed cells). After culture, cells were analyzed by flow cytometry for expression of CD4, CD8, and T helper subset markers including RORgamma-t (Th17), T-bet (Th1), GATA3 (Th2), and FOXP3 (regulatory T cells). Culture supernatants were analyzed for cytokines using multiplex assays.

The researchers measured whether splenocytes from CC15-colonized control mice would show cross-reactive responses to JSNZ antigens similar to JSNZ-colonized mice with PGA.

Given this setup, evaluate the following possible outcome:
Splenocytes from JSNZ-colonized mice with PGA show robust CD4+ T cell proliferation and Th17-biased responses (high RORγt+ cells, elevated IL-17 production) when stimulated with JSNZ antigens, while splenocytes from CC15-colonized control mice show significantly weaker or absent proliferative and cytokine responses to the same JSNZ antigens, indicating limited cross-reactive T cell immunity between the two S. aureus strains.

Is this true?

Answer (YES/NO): YES